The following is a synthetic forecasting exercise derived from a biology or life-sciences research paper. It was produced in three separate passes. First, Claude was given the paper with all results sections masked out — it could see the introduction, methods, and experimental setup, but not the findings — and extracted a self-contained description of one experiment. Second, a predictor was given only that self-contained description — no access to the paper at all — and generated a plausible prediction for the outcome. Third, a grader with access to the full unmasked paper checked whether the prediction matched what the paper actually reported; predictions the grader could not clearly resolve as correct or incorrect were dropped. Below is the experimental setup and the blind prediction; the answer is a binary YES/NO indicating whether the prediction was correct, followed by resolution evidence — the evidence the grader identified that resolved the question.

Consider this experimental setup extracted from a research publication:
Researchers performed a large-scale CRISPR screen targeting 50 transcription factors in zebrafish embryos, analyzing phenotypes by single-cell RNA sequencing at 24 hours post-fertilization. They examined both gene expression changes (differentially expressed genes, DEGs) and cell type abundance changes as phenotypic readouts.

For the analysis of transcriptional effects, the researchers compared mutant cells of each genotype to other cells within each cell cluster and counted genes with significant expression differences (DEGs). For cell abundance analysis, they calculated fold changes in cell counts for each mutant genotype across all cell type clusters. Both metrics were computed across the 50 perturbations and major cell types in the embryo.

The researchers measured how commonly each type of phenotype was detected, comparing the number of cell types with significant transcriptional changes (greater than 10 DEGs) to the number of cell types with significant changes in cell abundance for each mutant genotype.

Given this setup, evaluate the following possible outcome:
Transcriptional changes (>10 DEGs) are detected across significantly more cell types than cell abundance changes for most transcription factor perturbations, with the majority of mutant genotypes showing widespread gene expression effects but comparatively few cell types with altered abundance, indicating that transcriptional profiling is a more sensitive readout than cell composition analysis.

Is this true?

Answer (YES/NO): YES